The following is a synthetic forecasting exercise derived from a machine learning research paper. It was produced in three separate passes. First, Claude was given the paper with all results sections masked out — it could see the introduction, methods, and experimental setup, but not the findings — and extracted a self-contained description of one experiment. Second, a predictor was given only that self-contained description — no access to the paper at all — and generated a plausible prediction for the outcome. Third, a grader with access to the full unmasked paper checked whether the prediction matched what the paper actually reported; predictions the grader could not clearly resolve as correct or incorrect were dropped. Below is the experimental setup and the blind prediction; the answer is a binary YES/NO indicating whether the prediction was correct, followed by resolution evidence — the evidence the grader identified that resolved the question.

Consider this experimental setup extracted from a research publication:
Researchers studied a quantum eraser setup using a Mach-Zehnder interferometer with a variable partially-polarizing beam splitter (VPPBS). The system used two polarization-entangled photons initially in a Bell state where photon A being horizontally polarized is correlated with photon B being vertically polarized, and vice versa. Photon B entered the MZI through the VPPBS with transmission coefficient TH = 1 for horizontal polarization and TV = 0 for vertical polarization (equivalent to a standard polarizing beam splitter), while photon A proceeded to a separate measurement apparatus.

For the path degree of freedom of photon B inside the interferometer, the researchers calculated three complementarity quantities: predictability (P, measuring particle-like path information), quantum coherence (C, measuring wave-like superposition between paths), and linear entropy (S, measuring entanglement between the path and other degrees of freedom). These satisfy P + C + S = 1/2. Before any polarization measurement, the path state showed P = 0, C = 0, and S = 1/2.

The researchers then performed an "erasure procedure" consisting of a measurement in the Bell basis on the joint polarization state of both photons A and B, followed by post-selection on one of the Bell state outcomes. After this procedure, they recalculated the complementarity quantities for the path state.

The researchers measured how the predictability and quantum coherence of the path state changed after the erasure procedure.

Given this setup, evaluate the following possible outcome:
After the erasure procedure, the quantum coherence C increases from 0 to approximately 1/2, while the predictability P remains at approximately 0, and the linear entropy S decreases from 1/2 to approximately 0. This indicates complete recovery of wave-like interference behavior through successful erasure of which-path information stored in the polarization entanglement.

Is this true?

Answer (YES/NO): YES